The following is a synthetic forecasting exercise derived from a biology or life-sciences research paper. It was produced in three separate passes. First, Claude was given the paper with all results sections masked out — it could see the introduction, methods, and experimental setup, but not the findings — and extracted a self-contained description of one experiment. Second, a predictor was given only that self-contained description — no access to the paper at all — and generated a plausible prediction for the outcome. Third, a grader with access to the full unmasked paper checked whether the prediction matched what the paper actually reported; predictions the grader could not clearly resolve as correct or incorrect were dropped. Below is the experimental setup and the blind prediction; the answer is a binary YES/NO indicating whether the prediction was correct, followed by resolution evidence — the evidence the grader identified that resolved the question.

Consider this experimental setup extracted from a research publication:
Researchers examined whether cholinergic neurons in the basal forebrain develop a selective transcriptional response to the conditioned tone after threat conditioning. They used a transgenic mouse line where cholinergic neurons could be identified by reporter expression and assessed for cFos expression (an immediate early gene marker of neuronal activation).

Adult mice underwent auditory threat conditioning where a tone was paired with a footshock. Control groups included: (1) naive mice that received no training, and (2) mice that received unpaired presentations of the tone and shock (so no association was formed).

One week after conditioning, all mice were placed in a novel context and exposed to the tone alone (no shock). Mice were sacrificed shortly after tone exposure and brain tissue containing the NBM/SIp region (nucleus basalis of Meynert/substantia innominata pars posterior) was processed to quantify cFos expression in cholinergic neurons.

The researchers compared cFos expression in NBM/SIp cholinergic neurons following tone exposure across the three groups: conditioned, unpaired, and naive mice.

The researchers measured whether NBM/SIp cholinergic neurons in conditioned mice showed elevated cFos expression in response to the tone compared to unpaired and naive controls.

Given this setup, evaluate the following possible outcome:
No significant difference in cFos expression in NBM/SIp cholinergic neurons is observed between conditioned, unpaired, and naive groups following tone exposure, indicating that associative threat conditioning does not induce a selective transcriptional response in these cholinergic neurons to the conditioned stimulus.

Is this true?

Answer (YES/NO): NO